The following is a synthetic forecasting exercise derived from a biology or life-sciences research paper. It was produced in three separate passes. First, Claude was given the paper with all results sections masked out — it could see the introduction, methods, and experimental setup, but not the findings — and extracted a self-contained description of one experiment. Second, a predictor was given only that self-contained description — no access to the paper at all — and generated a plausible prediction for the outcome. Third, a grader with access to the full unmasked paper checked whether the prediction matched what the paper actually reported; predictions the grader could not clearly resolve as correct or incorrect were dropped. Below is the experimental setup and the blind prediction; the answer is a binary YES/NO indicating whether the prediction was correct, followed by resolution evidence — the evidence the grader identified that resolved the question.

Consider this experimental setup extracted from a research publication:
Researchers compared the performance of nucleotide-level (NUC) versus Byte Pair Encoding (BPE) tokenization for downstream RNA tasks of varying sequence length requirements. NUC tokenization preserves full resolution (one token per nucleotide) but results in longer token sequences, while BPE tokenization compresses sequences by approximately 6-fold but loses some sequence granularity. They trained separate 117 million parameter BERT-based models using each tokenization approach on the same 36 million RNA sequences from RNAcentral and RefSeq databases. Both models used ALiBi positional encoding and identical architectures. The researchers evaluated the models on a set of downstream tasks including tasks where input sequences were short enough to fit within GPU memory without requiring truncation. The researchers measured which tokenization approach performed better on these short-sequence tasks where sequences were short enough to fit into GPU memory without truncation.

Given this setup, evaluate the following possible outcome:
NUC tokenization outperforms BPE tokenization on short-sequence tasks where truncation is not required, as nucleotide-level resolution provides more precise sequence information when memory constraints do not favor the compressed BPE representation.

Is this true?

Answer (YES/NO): YES